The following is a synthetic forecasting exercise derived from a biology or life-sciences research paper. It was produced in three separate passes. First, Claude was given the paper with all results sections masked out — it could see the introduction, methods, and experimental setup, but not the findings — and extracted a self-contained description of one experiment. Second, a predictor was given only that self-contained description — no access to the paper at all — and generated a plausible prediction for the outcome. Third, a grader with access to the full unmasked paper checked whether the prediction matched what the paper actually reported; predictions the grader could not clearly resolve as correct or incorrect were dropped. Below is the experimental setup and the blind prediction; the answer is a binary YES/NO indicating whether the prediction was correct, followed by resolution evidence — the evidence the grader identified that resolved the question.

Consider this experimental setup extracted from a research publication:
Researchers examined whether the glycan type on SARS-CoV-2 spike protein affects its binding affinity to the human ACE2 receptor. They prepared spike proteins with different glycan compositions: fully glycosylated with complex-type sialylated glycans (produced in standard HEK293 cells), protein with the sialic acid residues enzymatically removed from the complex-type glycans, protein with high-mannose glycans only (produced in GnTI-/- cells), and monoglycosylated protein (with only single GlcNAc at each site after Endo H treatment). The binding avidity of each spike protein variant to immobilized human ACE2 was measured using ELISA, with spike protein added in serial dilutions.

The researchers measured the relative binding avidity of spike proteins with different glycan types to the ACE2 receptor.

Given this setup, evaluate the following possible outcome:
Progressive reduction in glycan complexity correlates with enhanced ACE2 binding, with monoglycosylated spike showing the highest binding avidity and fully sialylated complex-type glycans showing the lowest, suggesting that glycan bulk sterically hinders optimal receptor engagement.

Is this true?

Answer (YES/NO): NO